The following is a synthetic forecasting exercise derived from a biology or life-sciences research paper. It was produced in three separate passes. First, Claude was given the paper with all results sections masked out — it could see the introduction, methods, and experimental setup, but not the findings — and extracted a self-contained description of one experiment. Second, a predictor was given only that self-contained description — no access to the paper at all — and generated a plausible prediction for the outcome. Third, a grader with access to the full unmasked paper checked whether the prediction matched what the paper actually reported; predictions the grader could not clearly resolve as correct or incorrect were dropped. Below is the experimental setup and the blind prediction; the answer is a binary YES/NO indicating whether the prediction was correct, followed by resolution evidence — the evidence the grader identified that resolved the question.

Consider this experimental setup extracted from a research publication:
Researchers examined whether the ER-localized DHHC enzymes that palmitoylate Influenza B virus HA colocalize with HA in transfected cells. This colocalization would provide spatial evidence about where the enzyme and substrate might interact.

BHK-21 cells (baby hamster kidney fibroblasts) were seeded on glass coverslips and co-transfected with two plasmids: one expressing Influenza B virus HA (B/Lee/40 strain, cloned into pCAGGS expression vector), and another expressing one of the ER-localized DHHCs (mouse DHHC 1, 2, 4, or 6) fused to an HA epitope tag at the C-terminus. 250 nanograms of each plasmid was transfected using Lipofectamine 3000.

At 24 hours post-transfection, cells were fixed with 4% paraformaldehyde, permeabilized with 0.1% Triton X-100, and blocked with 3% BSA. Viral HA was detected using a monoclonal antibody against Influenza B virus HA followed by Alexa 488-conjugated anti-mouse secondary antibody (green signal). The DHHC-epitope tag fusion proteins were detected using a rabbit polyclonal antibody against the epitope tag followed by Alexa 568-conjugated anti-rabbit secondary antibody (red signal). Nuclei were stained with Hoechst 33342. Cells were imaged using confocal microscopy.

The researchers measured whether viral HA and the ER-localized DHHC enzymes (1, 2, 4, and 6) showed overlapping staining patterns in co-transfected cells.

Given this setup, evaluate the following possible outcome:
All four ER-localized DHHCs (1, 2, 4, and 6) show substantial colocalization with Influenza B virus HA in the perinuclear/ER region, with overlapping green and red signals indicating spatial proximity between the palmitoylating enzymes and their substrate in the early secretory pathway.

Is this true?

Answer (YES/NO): YES